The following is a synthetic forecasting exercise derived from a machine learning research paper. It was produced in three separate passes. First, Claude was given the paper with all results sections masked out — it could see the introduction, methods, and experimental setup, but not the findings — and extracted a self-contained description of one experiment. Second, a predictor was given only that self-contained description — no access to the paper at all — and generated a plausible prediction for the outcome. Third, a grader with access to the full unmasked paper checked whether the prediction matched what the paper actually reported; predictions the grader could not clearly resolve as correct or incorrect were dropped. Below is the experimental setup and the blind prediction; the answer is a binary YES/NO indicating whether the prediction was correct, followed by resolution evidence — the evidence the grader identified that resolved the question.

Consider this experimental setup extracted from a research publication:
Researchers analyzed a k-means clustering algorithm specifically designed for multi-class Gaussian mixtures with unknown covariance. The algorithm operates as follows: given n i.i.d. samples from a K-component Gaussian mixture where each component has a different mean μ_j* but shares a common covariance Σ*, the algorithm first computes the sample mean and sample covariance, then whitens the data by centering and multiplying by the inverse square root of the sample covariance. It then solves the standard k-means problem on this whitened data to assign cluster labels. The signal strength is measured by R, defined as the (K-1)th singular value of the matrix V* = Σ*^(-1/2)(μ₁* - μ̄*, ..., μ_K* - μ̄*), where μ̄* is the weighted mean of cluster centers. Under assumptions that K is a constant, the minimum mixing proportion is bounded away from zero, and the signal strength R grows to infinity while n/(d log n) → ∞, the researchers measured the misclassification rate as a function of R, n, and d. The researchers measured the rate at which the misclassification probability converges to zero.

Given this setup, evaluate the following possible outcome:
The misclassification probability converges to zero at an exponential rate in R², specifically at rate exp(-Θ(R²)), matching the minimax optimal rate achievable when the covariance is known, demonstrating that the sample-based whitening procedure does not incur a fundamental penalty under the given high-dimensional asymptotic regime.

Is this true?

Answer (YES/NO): NO